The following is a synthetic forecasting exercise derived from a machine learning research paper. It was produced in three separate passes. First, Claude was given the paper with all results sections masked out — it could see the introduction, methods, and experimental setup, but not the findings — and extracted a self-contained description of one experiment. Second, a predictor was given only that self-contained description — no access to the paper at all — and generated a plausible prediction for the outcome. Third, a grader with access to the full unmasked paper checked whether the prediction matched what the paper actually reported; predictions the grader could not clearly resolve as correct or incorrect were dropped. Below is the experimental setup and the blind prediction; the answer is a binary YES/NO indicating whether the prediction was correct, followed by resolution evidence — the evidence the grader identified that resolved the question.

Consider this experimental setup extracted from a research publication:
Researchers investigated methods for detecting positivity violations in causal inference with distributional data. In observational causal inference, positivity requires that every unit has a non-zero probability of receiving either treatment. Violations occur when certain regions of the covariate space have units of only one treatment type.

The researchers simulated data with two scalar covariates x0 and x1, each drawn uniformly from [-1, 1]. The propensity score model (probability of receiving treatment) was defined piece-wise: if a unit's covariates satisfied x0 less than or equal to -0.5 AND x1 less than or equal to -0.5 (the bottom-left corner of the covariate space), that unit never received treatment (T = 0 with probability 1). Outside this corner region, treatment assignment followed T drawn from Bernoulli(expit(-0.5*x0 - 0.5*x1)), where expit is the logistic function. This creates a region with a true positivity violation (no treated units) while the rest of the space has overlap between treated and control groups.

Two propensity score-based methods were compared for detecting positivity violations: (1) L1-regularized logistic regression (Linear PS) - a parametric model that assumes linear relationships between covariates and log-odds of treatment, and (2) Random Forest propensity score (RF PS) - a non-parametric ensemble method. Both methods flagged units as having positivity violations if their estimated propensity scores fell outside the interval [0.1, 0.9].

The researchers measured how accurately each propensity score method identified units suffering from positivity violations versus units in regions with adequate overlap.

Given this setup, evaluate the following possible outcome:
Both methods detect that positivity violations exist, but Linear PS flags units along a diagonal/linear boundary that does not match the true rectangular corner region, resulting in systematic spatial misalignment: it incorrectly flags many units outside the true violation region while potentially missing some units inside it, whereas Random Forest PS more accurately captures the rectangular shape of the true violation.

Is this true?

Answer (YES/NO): NO